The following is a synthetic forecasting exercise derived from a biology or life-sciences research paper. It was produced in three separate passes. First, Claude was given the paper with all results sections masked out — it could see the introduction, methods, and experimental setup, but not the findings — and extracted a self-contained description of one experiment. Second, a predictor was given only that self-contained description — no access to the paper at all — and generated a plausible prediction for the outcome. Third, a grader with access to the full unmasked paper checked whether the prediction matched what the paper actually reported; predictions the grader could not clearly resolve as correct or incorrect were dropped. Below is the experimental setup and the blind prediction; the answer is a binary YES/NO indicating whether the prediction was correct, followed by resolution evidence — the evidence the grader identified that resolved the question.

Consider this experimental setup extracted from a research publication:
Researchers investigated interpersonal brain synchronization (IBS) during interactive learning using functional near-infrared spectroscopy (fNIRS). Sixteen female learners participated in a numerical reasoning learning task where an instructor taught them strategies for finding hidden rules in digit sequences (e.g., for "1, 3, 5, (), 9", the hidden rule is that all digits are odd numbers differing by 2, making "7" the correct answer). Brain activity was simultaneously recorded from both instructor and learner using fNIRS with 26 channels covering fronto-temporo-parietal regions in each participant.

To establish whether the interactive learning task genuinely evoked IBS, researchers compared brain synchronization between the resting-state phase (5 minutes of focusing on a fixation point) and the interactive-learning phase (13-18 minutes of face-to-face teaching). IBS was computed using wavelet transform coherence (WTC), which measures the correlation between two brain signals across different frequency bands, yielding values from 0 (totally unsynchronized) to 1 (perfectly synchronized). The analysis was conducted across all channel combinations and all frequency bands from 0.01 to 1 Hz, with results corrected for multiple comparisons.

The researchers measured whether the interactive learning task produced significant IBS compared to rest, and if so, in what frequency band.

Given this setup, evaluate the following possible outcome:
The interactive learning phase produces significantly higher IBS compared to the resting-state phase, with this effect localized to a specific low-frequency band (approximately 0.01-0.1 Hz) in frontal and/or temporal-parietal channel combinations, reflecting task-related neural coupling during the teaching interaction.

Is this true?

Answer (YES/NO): NO